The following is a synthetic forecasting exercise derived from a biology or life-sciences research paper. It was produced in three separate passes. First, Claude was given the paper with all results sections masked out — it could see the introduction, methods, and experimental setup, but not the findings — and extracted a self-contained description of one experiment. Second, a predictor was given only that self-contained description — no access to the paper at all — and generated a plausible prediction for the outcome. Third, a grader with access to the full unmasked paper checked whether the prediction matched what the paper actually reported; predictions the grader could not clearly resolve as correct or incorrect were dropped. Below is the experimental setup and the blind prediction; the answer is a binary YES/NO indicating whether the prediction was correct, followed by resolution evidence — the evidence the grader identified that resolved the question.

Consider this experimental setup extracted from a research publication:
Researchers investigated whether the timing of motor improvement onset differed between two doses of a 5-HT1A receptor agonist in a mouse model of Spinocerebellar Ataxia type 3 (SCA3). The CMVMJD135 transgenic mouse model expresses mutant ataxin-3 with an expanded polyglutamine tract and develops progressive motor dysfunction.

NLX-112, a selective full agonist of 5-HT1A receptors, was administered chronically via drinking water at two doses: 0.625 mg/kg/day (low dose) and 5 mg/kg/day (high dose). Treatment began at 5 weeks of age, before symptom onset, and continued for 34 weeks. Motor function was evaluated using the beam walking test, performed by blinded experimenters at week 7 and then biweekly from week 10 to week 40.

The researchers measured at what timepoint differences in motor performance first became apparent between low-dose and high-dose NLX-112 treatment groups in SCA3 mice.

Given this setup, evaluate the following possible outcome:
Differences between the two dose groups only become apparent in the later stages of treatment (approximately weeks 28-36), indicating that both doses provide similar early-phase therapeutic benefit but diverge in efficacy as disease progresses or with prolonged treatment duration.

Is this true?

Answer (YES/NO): NO